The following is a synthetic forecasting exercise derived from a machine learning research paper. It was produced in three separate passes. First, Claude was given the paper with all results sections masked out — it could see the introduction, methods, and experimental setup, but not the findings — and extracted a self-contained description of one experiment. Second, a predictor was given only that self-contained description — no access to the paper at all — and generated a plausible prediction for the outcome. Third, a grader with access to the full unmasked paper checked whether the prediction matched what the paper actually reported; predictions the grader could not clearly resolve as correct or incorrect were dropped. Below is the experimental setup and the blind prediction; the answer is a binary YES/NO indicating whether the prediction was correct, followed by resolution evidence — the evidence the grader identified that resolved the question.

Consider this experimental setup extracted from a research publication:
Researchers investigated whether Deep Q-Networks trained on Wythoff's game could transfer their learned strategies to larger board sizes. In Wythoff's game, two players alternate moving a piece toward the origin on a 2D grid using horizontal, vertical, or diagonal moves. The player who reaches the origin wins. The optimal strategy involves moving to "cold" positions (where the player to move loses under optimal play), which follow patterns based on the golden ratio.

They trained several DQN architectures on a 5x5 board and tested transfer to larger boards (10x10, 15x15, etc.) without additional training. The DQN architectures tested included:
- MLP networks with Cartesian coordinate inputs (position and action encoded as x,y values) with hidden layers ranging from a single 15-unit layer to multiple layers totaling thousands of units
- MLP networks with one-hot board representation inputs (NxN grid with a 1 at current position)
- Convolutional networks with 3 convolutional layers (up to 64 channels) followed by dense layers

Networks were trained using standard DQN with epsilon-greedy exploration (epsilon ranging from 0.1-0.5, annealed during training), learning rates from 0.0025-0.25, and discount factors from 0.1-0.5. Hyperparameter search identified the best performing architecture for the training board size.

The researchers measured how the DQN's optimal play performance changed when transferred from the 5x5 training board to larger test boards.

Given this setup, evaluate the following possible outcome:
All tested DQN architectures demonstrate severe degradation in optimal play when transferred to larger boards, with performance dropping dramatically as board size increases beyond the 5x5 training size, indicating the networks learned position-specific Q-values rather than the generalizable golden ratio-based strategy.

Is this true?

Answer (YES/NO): YES